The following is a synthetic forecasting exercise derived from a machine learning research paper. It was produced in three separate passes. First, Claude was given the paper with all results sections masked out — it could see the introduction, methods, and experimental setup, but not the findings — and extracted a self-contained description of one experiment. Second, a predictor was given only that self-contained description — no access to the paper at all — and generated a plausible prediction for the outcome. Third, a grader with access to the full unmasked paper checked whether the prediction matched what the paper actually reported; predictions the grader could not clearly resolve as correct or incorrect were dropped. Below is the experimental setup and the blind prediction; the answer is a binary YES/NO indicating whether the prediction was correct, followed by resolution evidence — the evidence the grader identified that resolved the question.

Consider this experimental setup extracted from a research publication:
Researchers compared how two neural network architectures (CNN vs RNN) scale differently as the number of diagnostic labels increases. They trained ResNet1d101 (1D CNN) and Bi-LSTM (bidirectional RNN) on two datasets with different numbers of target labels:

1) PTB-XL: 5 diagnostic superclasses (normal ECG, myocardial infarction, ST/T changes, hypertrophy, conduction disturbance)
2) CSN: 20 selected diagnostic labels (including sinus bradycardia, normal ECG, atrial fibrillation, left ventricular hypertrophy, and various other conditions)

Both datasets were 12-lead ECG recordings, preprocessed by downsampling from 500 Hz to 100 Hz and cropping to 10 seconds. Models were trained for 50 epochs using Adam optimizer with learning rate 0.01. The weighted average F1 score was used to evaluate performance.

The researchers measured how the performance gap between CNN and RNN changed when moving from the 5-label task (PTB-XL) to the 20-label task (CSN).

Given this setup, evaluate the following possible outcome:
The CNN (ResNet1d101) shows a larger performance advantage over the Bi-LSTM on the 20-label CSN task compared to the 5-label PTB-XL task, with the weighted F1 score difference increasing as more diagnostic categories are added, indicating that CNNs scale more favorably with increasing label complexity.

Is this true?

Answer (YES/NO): YES